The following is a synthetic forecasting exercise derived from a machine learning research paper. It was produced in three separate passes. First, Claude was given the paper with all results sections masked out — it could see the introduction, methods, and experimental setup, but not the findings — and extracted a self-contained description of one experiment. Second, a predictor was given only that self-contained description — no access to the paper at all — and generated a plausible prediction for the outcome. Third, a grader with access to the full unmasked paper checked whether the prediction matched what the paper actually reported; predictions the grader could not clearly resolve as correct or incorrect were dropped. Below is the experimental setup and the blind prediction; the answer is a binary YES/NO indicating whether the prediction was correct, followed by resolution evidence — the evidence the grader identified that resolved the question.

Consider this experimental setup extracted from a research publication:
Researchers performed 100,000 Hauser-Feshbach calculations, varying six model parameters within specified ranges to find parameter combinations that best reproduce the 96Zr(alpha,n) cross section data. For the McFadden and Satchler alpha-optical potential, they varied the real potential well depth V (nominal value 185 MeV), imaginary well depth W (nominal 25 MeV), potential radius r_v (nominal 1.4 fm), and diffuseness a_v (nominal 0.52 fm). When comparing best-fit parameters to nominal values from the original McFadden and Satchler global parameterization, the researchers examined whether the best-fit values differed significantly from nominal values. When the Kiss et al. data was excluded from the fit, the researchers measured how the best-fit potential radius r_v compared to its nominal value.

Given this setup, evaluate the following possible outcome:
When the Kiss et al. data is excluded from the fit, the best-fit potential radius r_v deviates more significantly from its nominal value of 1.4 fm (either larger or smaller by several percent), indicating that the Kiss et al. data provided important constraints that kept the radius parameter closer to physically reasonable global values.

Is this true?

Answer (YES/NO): YES